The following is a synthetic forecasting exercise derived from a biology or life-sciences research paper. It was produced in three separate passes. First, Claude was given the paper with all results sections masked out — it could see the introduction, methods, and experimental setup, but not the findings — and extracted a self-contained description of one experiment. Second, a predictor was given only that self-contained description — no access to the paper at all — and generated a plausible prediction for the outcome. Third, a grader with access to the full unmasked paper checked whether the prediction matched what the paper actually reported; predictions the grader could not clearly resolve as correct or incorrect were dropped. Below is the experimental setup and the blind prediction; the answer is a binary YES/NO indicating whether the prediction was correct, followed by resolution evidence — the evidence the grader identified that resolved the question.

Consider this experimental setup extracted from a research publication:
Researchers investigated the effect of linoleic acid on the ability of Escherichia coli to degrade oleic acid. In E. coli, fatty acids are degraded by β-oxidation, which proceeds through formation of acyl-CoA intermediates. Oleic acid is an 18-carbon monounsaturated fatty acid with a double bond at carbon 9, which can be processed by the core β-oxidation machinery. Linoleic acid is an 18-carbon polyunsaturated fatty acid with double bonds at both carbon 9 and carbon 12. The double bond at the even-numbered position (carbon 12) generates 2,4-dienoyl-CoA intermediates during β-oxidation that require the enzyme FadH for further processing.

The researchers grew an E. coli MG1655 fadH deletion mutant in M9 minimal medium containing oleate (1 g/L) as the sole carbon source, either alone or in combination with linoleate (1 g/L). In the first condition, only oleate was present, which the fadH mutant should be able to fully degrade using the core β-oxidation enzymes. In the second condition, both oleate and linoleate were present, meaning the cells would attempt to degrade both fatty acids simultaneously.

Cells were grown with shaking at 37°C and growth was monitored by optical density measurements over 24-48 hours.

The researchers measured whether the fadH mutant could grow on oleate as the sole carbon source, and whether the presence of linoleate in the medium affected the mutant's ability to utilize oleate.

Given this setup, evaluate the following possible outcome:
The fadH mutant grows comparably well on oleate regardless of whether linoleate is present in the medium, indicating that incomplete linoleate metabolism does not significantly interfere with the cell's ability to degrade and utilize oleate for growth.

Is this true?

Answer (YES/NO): NO